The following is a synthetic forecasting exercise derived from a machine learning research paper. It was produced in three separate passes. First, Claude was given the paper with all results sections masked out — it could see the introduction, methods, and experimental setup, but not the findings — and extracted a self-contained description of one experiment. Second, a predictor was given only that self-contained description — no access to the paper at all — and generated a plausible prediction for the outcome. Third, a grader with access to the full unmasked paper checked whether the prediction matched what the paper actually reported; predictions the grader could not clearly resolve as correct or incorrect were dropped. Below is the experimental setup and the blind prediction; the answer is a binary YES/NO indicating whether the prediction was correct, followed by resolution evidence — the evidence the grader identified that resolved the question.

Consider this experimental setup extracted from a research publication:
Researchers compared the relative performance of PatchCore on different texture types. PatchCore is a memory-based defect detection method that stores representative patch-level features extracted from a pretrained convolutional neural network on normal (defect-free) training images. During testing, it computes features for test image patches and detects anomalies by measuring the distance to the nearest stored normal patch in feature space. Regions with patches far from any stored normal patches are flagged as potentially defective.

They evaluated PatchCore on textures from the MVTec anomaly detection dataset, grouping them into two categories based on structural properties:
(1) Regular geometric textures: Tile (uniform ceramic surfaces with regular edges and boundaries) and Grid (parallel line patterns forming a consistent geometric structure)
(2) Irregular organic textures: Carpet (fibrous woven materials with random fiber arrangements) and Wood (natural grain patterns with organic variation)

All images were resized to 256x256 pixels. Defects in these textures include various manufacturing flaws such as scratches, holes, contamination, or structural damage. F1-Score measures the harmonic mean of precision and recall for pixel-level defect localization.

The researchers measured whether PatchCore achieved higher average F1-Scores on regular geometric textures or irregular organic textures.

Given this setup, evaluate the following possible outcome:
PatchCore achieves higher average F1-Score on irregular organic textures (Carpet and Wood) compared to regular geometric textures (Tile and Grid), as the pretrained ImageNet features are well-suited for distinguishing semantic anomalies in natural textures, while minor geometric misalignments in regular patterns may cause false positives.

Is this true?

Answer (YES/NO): YES